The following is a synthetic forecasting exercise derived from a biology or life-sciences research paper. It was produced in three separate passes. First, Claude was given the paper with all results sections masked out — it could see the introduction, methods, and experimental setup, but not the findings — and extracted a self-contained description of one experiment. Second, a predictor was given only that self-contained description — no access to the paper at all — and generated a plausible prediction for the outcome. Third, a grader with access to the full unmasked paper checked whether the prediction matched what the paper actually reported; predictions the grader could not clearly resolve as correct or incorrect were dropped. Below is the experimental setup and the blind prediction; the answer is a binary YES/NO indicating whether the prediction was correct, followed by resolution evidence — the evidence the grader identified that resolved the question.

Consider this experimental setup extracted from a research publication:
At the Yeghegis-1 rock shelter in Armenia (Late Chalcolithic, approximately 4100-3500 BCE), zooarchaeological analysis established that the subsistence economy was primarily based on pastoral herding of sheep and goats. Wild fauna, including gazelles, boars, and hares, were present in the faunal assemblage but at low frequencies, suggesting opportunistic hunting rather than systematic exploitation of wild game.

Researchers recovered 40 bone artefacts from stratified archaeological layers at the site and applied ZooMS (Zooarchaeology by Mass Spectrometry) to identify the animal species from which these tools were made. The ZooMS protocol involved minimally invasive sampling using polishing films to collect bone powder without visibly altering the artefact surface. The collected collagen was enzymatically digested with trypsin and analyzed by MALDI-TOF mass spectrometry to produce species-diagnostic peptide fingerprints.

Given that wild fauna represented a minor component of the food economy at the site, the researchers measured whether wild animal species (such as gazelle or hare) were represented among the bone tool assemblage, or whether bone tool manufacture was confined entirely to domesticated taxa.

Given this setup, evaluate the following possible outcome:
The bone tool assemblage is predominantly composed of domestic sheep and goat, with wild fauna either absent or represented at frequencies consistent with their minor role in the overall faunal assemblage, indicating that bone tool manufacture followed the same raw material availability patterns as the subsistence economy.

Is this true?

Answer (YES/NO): YES